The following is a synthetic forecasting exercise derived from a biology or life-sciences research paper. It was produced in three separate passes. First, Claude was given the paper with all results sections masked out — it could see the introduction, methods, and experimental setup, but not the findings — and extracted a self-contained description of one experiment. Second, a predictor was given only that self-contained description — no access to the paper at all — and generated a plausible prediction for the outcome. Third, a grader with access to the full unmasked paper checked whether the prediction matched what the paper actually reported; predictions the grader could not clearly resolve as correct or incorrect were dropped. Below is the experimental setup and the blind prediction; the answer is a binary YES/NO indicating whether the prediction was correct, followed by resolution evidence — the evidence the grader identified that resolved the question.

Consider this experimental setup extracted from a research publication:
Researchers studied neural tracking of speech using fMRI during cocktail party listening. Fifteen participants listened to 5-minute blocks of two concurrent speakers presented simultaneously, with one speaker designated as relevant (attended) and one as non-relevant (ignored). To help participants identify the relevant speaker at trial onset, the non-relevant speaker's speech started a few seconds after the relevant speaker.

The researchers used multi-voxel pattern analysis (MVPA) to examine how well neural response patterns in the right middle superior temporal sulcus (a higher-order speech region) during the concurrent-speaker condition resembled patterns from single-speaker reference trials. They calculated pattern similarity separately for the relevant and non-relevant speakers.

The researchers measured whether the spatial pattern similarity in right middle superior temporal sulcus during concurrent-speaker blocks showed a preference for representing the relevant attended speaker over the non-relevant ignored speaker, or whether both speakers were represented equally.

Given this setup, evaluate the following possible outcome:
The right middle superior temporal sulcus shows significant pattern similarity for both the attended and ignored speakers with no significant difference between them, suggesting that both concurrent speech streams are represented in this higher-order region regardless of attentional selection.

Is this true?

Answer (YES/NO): NO